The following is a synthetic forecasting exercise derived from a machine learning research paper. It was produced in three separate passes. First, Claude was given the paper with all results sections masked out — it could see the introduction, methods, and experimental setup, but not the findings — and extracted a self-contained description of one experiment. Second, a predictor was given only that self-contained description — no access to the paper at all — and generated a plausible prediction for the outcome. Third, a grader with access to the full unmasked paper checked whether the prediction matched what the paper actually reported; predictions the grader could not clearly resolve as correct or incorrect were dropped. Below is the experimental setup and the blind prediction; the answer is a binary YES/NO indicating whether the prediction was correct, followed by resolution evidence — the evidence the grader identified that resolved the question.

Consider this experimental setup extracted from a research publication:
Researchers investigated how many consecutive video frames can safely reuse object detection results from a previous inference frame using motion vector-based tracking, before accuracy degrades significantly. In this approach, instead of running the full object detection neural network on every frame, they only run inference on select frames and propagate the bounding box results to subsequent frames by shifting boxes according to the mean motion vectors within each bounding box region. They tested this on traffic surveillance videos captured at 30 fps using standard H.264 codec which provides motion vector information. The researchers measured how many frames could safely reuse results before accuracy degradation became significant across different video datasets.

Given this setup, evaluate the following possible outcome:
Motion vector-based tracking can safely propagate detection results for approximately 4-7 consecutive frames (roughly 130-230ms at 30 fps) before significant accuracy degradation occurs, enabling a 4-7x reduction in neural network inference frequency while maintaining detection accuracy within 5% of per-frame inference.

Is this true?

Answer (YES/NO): NO